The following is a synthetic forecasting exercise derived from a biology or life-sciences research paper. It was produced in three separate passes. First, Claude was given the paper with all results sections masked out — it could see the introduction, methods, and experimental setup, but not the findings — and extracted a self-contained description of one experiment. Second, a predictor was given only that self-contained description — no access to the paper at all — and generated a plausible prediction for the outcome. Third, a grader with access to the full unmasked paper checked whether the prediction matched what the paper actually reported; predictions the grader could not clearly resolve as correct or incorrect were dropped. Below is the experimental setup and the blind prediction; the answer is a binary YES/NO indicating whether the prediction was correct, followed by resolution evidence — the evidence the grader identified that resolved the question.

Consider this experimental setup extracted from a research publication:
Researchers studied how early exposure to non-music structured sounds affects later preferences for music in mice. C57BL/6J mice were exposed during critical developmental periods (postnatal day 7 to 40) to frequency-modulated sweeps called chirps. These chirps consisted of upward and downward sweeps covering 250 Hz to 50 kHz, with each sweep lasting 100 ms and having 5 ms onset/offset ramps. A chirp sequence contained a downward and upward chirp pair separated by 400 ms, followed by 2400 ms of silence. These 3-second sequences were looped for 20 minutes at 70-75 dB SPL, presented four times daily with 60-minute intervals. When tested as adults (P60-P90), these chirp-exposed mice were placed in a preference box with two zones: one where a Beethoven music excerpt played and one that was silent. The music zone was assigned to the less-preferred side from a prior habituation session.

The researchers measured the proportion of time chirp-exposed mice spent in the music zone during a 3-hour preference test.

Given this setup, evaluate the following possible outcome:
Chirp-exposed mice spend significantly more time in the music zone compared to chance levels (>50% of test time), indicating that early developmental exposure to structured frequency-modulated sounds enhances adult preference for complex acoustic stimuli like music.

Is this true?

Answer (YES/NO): NO